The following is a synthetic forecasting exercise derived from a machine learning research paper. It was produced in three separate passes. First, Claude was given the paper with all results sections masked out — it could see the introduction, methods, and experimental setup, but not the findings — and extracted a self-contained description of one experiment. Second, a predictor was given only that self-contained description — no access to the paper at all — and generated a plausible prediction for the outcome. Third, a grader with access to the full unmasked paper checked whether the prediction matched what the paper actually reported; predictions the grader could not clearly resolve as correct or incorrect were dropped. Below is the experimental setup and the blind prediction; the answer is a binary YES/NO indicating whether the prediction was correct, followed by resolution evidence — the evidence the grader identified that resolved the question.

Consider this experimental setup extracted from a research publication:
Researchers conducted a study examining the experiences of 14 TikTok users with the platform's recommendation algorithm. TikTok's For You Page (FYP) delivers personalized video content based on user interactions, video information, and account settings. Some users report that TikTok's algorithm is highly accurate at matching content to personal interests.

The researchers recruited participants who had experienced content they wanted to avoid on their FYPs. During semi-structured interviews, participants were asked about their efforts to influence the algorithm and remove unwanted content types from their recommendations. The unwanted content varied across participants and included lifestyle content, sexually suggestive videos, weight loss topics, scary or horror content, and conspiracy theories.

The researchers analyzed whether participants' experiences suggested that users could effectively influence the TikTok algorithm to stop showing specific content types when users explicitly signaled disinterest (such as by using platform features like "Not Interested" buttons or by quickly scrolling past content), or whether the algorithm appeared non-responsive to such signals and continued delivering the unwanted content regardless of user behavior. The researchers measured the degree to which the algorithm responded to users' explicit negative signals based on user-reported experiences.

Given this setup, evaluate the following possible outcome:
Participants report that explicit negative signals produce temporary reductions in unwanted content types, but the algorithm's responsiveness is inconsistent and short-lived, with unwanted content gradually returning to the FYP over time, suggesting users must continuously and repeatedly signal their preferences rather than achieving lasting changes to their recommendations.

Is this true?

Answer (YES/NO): NO